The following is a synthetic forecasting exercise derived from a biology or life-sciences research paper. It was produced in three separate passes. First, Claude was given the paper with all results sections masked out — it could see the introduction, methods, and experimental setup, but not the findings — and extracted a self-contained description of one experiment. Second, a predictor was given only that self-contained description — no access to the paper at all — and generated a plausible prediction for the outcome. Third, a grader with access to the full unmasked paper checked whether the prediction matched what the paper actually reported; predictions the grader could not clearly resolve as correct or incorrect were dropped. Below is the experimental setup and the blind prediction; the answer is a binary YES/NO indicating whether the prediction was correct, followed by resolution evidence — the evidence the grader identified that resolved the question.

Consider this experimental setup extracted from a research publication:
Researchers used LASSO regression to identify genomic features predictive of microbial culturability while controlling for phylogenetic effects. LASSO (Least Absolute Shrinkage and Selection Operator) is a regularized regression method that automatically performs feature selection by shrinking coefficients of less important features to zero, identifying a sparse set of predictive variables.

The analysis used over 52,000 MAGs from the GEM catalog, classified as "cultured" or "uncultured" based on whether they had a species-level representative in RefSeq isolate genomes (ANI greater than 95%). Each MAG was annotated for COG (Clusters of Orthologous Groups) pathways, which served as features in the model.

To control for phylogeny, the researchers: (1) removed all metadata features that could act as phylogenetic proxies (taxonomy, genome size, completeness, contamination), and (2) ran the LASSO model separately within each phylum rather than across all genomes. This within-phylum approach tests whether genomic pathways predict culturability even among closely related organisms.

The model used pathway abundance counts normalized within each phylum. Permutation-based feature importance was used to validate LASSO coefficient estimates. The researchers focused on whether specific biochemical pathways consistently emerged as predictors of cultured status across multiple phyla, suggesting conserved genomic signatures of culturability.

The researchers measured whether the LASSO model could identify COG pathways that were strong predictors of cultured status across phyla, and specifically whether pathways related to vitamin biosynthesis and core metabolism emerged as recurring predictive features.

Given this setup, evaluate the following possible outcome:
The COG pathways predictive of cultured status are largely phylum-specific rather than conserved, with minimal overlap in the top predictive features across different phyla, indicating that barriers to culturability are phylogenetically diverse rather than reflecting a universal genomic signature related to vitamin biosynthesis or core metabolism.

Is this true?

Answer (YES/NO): NO